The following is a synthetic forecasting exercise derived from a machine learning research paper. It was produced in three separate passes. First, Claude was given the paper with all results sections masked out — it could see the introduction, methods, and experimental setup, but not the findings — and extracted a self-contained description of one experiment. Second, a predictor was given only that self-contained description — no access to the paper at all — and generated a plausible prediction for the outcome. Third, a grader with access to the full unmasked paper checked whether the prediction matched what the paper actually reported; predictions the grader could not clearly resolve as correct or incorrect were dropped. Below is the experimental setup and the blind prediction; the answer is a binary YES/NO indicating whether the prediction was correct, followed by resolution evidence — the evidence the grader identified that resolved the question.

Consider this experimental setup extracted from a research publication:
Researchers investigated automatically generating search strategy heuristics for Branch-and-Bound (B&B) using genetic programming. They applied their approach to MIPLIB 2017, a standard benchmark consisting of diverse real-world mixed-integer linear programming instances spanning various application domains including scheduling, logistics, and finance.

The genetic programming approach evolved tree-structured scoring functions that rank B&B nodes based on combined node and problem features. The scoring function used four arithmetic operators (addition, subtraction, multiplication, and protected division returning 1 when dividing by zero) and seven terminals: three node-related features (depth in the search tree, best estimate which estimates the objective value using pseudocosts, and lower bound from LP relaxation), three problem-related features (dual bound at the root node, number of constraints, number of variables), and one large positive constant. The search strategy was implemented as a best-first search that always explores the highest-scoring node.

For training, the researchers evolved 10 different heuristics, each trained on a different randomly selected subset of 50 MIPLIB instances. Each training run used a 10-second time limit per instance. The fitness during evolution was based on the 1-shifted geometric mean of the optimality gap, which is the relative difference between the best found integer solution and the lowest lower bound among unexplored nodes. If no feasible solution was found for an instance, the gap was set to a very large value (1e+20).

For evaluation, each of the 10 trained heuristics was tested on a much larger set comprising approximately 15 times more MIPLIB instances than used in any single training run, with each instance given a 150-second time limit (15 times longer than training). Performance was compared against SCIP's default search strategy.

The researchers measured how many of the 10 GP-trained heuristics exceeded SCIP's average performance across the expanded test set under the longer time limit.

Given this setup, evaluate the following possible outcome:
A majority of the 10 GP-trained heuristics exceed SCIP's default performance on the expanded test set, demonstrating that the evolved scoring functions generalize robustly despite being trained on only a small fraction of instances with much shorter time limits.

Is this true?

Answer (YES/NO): YES